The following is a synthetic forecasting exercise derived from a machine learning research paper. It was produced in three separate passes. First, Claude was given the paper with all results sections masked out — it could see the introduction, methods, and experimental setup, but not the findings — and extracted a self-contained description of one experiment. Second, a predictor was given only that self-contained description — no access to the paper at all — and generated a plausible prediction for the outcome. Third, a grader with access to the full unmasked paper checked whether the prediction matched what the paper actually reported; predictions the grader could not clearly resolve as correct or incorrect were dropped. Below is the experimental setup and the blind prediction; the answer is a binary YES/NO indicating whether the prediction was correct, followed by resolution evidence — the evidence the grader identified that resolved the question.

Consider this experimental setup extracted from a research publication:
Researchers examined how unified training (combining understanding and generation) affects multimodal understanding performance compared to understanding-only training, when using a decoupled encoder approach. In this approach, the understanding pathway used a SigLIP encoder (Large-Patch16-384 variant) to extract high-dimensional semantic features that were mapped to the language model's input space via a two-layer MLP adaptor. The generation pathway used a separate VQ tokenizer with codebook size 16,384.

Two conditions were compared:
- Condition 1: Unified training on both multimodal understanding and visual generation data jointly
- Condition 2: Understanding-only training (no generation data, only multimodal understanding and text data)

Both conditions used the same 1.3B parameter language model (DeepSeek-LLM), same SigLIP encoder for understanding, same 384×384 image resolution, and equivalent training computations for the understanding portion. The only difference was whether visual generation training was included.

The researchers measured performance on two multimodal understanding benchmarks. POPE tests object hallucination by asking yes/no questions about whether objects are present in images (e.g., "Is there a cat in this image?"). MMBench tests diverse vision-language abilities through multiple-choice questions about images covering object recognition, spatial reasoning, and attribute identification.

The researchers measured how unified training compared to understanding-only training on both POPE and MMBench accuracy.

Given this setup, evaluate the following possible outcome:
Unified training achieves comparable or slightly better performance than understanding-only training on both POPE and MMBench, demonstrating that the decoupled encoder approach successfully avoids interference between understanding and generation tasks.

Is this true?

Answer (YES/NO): NO